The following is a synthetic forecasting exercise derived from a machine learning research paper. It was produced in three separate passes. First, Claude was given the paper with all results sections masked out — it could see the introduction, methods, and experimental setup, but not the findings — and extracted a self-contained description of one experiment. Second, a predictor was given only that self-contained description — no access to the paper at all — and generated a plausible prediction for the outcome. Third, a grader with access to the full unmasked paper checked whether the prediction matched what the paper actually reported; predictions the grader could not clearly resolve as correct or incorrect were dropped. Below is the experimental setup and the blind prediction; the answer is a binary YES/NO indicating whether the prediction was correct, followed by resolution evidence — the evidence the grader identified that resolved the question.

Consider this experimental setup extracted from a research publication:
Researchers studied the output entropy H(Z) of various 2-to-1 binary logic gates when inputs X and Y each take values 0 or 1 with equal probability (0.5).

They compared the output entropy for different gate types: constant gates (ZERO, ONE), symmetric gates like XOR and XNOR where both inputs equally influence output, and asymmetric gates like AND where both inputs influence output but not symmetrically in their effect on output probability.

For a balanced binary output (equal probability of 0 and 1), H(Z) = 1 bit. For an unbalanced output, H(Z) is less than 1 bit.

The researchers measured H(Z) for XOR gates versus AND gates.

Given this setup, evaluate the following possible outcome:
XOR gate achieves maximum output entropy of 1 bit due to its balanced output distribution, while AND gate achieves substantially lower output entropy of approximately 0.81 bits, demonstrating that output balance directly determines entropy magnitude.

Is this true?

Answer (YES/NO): YES